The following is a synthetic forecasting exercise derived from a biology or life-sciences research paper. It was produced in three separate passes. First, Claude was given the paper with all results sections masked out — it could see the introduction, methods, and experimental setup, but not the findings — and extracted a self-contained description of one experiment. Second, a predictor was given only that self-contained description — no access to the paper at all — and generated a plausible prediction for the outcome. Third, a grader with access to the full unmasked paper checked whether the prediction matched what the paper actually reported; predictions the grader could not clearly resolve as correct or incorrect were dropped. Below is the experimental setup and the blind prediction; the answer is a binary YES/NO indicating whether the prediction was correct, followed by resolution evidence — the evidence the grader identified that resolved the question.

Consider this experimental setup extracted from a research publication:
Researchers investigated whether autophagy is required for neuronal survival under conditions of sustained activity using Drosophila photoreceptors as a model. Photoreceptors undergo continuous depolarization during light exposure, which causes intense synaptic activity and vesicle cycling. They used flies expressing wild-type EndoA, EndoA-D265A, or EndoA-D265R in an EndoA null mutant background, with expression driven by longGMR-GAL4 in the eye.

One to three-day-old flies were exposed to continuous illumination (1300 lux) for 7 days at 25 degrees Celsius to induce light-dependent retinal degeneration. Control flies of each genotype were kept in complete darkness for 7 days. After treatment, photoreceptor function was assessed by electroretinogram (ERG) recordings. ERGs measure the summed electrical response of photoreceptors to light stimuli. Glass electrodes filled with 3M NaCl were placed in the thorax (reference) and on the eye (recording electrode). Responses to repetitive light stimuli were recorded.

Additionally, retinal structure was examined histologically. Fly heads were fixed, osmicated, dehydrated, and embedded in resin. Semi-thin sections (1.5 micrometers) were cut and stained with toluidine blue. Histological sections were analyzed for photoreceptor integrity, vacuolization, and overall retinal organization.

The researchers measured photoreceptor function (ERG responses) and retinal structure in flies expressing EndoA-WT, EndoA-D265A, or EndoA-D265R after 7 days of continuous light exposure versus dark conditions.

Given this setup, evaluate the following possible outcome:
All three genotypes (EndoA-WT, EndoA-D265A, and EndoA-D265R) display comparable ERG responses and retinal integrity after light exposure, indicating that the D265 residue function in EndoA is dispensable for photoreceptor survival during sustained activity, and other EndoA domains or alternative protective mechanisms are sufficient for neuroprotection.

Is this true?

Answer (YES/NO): NO